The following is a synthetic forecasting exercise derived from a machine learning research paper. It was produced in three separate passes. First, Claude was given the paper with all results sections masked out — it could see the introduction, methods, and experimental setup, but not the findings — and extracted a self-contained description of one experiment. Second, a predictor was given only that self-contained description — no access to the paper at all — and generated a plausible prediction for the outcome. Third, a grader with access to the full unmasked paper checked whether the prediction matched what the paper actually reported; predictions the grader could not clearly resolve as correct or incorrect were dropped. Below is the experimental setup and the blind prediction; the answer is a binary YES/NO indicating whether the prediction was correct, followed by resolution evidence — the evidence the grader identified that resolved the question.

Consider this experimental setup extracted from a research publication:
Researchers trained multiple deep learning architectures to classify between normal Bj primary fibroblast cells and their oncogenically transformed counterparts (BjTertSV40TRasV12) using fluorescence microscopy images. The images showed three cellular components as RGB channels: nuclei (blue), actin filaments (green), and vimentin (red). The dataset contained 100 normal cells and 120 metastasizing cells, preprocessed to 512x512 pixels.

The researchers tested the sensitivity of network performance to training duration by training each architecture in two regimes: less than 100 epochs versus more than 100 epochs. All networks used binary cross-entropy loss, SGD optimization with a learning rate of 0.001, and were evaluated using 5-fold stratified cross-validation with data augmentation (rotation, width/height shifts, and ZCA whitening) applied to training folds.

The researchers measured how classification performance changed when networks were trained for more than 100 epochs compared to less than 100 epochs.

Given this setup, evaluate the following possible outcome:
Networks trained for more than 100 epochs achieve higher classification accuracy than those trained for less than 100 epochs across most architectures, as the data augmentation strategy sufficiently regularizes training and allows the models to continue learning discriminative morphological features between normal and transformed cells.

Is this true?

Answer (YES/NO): YES